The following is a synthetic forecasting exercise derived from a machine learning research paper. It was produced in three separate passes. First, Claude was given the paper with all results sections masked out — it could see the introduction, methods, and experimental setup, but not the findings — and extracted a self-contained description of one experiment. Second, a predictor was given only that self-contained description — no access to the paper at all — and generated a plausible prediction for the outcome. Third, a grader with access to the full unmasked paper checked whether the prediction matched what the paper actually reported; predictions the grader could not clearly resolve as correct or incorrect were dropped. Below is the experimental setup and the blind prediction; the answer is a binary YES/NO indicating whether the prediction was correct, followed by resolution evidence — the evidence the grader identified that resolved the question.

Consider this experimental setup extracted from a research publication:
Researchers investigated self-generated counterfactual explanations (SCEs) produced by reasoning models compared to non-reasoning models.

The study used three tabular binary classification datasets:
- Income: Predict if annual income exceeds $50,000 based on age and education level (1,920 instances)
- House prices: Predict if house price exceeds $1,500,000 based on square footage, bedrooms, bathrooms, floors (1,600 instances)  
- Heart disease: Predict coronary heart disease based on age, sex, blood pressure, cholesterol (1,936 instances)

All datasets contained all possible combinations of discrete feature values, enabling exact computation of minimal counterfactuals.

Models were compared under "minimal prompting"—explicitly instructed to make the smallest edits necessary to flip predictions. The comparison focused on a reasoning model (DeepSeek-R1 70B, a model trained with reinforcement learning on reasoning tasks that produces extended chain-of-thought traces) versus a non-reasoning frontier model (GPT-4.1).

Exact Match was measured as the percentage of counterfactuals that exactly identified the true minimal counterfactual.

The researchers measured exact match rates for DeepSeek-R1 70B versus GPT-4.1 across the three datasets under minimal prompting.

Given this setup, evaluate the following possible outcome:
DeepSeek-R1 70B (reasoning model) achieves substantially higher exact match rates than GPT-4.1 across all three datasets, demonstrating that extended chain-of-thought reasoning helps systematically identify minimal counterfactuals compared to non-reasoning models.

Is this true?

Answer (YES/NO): NO